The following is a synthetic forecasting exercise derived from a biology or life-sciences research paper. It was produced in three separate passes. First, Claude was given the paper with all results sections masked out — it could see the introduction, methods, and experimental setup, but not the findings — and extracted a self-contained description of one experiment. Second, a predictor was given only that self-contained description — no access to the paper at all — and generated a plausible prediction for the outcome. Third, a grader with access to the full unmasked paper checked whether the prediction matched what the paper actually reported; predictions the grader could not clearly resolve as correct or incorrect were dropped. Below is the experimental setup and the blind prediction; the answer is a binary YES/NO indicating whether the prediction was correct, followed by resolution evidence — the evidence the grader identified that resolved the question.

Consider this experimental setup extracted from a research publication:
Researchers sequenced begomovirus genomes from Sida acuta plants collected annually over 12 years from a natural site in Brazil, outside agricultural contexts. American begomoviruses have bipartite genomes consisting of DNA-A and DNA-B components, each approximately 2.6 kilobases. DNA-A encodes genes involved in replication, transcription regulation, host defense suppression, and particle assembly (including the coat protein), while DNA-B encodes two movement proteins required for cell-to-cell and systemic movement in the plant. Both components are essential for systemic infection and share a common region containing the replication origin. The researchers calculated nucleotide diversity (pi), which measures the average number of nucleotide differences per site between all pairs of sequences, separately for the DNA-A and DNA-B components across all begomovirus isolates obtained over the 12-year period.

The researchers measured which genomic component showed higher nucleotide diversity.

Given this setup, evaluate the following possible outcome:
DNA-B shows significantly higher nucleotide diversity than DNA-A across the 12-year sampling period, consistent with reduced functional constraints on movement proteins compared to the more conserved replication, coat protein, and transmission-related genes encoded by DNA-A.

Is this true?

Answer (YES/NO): YES